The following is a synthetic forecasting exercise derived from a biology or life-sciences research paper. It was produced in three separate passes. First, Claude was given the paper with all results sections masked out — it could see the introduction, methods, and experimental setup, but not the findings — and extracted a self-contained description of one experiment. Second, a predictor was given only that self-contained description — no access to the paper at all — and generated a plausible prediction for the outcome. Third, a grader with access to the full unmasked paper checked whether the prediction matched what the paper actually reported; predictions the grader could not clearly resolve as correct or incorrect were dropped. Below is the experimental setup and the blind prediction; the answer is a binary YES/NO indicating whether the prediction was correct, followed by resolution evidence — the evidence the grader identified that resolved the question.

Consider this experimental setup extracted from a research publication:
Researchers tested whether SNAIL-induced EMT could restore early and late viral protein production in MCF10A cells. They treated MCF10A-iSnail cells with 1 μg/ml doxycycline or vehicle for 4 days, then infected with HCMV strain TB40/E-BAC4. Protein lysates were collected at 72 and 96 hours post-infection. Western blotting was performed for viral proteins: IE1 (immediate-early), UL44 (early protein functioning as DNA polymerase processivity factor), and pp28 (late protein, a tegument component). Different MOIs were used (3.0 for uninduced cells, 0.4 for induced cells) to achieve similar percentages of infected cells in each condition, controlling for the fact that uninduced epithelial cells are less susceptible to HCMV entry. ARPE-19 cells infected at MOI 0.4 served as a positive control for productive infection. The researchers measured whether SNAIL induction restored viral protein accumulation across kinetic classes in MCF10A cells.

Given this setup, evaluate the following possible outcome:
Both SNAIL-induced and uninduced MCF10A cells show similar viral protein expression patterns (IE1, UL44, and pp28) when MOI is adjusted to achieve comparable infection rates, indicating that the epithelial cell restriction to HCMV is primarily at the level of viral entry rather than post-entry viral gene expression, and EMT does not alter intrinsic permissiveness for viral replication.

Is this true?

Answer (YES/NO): NO